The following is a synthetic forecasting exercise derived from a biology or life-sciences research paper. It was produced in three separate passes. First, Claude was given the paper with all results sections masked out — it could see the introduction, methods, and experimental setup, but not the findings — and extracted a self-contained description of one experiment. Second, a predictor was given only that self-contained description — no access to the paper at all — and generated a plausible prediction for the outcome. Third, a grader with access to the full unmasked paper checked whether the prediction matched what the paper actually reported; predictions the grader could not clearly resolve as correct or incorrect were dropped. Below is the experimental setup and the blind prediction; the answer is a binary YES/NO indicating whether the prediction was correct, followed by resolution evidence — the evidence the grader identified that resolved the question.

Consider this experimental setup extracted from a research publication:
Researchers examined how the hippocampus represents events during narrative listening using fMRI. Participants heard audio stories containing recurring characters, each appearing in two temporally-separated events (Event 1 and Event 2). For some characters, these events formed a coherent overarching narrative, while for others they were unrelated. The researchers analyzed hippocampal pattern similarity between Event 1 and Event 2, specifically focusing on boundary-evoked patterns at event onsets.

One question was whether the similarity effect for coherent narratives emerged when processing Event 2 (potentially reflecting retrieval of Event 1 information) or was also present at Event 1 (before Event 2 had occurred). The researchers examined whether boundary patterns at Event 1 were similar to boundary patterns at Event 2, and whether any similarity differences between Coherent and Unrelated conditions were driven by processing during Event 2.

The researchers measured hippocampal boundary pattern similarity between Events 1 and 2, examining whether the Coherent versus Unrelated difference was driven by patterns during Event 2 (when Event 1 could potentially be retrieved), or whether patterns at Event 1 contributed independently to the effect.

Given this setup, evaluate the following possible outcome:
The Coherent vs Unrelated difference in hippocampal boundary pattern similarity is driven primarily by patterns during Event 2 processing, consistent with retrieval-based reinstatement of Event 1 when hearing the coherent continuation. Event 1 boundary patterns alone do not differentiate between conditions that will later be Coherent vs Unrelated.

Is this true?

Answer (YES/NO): YES